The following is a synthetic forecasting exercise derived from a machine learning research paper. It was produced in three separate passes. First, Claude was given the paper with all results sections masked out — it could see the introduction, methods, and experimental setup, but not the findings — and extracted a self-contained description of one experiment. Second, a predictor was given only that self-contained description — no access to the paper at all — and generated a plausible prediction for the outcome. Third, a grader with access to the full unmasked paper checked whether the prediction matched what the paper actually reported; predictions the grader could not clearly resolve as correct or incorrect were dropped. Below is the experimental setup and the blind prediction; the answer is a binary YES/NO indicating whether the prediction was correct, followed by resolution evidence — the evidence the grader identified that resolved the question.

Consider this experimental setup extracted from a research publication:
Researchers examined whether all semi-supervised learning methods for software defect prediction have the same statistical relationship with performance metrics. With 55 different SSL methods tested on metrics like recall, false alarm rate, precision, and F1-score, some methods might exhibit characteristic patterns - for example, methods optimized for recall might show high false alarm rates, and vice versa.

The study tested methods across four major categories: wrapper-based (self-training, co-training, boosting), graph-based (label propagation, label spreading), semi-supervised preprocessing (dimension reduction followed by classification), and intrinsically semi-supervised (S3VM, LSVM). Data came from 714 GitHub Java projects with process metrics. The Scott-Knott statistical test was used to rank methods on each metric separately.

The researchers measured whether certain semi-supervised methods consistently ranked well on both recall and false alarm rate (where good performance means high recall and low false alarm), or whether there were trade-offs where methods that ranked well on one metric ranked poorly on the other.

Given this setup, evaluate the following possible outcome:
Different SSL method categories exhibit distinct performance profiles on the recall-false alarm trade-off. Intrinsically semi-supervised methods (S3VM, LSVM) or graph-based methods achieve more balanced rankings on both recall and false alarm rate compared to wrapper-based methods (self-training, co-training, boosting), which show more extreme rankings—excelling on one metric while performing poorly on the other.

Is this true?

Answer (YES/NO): NO